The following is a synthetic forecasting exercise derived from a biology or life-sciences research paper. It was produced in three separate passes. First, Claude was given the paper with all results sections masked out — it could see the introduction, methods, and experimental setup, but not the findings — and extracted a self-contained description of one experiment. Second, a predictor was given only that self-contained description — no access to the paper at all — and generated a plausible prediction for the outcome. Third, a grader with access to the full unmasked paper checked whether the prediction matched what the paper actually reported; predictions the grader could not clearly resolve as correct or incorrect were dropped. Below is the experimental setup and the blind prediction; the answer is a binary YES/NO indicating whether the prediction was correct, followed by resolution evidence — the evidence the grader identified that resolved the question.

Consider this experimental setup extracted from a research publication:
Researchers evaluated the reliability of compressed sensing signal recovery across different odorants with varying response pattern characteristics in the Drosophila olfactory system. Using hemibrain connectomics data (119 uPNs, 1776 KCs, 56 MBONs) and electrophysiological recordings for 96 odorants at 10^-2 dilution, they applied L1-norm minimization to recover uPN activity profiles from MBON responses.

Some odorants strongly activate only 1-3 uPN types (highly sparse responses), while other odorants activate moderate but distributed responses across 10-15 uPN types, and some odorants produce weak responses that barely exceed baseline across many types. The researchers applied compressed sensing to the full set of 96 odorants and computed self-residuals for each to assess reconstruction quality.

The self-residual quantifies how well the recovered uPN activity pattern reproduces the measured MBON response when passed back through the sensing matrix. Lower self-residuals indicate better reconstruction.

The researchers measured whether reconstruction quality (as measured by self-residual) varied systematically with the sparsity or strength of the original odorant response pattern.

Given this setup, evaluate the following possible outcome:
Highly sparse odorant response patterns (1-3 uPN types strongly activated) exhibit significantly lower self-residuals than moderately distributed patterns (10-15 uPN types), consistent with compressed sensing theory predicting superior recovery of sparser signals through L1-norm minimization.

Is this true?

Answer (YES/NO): YES